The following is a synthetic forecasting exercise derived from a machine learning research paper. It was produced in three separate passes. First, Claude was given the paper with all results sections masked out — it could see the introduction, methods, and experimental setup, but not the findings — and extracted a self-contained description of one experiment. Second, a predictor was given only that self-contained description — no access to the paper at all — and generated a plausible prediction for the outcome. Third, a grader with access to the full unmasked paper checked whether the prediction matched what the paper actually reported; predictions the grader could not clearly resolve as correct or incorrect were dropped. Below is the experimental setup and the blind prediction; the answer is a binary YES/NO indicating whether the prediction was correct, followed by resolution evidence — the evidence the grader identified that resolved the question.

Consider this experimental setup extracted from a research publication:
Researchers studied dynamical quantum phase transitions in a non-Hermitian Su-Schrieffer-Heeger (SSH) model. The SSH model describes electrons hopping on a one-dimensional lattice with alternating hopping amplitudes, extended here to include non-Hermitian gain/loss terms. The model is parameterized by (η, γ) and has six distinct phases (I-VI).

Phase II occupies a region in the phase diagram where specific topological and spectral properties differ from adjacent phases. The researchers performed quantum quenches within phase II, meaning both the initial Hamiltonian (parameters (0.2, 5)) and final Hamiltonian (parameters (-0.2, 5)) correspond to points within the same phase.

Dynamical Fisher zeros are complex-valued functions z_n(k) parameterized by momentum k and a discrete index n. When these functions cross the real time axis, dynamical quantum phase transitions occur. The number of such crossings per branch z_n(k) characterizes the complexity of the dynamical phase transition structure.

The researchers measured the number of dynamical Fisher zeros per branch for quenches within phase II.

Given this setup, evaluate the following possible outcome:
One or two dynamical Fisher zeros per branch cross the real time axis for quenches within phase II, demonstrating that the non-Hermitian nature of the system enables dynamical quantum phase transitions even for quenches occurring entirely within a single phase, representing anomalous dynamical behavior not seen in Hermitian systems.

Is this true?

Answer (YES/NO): NO